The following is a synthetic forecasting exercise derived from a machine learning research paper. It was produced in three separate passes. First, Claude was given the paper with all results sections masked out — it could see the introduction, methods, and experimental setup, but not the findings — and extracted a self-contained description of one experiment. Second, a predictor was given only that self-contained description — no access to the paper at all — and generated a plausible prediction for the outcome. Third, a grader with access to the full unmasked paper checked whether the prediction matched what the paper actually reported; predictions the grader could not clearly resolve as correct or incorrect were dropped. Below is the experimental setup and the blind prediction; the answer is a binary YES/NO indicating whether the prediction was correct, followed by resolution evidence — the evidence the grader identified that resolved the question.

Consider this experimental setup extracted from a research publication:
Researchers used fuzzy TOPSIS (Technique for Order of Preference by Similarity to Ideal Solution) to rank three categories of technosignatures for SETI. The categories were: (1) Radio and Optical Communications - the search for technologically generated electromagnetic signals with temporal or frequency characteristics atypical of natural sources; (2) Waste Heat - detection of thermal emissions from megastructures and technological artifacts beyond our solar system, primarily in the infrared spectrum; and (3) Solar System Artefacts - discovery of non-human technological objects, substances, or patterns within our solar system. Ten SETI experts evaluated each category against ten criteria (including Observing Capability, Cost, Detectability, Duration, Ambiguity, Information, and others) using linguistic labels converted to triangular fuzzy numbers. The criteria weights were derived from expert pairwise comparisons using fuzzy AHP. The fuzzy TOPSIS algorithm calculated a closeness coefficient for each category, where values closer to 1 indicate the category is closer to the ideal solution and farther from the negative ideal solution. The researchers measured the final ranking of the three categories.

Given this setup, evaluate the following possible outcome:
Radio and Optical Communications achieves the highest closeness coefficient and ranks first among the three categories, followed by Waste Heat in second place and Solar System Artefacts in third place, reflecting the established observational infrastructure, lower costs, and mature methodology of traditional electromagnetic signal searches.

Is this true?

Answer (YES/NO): NO